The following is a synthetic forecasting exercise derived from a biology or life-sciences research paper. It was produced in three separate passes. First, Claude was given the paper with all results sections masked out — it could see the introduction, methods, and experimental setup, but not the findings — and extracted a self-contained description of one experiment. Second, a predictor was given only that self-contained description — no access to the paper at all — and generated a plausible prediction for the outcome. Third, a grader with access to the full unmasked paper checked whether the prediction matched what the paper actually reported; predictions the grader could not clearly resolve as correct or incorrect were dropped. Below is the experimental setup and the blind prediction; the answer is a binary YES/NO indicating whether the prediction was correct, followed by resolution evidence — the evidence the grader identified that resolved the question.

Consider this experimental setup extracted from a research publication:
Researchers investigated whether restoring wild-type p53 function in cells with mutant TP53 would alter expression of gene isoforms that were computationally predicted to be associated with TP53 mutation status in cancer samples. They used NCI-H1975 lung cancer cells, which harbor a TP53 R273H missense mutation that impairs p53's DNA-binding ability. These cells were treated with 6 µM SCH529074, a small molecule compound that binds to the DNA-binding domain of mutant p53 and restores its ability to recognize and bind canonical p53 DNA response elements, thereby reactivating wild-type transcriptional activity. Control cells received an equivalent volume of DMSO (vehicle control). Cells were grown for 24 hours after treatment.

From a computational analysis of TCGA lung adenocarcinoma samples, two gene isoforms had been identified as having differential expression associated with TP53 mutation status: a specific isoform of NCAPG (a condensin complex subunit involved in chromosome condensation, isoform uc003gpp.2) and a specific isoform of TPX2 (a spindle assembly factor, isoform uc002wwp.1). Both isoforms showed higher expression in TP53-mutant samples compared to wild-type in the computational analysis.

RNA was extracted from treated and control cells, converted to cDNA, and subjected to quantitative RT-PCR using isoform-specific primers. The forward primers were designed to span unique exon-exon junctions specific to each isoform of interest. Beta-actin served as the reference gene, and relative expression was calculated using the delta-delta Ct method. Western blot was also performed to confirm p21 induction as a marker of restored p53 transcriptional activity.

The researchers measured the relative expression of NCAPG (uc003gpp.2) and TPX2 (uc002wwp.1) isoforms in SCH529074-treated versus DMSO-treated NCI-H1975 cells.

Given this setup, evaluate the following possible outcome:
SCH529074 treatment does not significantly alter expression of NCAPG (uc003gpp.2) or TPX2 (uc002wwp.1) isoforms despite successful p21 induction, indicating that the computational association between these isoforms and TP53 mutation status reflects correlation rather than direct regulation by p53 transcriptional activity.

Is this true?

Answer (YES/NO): NO